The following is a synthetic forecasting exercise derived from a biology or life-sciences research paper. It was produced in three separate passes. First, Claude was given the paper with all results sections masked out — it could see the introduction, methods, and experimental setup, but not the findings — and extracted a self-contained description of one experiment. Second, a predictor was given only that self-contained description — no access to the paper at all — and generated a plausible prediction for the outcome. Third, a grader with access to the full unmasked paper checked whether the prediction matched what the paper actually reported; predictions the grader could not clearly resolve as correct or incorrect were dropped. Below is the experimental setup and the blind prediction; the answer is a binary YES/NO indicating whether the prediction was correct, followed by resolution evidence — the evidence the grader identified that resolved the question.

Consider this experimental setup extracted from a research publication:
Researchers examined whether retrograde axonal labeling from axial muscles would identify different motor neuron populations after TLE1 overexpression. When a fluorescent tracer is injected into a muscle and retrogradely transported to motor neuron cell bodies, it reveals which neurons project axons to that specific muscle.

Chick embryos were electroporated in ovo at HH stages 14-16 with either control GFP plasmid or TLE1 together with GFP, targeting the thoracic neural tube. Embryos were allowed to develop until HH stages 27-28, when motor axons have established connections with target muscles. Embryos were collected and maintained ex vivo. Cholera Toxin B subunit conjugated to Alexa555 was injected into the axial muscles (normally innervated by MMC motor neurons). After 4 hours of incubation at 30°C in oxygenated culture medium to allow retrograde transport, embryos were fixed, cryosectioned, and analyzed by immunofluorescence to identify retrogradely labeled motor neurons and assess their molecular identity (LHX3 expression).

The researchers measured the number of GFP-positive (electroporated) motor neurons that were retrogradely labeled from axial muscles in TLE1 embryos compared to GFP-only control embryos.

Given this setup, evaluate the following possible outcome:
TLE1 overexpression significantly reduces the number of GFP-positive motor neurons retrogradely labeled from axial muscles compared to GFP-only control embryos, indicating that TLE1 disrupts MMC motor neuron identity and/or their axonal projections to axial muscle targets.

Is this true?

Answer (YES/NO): NO